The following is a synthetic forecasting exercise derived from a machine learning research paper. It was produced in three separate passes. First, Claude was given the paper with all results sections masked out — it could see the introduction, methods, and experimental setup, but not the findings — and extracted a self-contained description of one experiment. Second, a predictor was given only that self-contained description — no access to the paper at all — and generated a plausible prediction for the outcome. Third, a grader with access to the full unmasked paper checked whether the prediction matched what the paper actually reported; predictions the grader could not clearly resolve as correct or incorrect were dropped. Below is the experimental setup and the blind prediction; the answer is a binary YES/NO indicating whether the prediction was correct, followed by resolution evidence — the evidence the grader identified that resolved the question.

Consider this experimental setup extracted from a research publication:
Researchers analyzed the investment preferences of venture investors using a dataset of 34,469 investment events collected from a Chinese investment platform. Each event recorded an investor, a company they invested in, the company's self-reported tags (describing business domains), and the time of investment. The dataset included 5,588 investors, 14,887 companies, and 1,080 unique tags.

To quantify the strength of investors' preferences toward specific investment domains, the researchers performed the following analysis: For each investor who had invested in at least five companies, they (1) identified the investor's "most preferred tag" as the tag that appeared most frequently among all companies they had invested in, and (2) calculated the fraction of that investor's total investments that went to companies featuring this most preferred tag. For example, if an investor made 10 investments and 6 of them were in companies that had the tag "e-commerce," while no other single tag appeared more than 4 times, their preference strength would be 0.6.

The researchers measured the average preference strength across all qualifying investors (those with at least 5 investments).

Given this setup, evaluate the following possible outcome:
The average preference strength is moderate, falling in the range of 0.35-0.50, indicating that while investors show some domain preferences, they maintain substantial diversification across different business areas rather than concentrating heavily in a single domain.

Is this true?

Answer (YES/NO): YES